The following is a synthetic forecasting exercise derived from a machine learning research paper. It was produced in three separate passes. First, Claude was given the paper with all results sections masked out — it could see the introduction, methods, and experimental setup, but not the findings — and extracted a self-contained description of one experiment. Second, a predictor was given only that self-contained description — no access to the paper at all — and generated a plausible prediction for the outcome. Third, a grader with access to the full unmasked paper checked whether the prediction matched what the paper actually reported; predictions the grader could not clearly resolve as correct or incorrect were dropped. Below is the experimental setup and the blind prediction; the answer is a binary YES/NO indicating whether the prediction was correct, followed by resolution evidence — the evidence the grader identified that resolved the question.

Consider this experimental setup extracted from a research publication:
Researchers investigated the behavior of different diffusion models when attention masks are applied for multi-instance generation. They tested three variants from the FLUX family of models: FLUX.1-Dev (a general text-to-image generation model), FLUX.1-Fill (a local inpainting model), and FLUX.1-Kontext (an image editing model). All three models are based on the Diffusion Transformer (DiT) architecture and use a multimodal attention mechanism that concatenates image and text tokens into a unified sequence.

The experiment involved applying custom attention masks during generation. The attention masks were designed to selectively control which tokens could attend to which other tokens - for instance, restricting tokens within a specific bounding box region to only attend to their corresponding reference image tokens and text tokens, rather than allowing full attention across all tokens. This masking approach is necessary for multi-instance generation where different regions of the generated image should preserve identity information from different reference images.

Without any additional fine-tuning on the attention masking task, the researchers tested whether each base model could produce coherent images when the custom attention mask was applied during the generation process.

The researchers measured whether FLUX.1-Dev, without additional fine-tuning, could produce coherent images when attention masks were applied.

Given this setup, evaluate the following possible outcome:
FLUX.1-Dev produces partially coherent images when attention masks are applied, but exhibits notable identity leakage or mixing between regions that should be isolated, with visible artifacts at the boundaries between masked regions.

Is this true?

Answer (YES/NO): NO